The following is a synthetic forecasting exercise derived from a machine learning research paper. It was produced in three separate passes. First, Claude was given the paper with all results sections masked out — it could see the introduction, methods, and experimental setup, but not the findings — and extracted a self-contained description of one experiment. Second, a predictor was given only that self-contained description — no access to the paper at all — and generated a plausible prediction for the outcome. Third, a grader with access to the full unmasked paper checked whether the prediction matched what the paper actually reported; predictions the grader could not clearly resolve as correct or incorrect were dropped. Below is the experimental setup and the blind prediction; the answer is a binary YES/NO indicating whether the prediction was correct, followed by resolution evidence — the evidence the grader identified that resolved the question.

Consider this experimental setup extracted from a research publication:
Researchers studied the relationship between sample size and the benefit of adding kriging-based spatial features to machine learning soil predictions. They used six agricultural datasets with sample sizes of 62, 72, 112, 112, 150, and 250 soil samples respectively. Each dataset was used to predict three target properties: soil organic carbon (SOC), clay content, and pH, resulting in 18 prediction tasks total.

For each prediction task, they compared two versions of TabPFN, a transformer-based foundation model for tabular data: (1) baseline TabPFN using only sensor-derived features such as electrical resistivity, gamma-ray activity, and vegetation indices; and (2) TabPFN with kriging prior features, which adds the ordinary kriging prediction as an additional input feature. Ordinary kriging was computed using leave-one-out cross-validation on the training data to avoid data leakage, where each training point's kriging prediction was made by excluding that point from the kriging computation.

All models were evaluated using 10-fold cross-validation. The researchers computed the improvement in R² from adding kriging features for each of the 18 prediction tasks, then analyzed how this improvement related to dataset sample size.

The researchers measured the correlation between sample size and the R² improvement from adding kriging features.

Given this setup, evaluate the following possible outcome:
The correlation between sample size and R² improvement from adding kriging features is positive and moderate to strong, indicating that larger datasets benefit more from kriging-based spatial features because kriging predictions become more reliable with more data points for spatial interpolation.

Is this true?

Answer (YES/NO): NO